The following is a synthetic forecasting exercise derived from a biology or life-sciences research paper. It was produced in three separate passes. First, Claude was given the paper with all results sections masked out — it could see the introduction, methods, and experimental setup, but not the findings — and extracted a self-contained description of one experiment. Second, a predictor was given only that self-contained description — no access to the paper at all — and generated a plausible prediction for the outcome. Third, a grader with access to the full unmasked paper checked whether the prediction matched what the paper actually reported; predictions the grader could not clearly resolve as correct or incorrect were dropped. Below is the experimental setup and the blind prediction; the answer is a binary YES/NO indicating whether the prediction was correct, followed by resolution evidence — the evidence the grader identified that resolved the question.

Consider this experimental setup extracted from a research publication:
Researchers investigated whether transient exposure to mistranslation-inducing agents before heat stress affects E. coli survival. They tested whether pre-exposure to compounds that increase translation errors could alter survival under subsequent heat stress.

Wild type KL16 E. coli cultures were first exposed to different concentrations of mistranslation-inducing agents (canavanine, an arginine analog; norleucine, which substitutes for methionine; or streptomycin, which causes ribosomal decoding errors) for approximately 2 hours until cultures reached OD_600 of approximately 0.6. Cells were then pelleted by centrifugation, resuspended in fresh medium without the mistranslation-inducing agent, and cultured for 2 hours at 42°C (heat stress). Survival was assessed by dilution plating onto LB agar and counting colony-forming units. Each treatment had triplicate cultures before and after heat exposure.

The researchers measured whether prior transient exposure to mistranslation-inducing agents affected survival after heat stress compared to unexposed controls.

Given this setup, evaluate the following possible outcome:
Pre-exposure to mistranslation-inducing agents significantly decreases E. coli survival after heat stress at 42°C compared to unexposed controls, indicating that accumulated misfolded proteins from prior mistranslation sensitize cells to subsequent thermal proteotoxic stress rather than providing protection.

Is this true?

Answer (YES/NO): NO